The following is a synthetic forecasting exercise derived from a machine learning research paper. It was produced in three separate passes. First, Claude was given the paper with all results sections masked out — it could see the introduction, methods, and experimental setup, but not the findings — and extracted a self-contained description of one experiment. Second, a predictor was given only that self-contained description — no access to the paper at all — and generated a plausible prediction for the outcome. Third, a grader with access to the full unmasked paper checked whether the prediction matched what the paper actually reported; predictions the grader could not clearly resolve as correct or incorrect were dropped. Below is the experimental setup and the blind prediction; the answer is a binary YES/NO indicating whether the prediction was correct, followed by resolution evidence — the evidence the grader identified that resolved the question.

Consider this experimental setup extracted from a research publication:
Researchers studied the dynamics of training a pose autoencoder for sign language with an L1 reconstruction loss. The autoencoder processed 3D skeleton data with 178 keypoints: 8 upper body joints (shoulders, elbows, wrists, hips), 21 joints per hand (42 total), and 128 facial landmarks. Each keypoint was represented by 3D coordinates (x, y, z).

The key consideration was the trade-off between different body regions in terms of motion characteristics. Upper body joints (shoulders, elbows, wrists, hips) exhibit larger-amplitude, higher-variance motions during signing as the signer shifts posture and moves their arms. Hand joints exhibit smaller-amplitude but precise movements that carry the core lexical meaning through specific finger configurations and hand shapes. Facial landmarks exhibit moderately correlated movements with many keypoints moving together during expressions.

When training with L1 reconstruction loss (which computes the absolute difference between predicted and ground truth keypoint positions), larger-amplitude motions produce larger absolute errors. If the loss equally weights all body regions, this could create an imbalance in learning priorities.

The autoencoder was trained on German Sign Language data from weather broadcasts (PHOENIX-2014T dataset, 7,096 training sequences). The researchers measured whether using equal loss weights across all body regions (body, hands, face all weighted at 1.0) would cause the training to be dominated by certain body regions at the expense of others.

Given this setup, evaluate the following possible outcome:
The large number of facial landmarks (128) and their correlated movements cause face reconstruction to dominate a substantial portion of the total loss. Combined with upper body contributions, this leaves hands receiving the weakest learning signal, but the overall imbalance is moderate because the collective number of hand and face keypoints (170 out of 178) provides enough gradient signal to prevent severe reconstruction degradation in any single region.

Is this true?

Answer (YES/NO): NO